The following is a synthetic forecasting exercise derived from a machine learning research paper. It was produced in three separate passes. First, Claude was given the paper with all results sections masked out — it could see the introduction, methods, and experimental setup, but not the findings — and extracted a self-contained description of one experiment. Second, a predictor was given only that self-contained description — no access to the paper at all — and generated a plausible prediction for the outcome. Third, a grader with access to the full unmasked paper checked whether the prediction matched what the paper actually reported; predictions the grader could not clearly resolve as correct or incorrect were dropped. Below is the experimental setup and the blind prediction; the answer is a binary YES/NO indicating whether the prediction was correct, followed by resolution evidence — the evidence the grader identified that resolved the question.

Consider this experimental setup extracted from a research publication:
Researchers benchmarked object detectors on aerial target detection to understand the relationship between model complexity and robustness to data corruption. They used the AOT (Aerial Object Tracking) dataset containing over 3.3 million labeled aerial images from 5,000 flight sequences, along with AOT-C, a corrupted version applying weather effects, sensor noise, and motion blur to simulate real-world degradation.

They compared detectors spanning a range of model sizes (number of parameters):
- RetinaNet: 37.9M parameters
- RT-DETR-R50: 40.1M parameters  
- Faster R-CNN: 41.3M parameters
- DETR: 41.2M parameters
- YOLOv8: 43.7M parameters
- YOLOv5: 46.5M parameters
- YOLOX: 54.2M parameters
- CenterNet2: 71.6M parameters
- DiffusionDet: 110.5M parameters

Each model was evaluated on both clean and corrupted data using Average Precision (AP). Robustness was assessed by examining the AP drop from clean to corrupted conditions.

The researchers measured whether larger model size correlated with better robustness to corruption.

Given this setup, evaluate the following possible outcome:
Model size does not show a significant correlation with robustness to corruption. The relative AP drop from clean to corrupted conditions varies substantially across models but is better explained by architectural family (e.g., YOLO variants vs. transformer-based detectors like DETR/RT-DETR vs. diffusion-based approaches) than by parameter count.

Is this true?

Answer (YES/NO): YES